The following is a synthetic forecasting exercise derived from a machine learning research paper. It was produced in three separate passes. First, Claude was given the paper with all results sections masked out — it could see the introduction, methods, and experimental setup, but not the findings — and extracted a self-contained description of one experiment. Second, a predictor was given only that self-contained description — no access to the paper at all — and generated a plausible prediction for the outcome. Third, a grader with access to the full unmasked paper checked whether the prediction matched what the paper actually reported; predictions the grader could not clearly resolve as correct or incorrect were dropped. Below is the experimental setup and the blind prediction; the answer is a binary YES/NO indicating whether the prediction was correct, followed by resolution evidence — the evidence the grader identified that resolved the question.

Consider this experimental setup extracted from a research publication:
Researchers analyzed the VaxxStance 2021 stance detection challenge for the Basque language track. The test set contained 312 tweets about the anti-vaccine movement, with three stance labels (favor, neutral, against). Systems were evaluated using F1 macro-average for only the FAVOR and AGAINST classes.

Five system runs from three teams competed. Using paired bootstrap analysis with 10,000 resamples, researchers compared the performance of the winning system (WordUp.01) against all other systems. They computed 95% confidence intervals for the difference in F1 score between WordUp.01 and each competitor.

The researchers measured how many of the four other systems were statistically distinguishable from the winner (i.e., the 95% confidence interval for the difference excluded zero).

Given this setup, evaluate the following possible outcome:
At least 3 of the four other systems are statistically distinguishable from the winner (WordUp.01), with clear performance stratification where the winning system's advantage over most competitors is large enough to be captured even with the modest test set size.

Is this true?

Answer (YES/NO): NO